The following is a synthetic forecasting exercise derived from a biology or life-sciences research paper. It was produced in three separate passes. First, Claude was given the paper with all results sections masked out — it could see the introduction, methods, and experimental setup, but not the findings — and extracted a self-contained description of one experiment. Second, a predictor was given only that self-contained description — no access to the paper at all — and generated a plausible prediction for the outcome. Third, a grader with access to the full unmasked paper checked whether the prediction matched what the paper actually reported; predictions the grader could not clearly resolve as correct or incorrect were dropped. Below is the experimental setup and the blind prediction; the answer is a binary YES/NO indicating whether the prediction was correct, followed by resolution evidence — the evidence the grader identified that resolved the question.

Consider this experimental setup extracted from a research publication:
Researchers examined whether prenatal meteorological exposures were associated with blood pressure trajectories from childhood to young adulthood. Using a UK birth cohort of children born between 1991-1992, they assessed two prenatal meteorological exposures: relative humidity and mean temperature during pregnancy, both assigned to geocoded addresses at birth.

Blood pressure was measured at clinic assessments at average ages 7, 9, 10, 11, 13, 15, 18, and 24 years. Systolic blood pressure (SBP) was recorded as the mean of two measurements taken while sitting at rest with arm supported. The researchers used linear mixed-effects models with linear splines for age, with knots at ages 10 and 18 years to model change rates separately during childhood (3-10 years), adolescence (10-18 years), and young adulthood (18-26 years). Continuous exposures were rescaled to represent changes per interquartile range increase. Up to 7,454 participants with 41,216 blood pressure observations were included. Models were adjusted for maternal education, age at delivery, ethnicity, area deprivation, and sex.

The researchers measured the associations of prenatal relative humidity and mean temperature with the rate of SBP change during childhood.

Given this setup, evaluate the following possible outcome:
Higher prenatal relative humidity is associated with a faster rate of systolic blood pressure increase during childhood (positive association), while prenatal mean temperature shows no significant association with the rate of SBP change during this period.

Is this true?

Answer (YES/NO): NO